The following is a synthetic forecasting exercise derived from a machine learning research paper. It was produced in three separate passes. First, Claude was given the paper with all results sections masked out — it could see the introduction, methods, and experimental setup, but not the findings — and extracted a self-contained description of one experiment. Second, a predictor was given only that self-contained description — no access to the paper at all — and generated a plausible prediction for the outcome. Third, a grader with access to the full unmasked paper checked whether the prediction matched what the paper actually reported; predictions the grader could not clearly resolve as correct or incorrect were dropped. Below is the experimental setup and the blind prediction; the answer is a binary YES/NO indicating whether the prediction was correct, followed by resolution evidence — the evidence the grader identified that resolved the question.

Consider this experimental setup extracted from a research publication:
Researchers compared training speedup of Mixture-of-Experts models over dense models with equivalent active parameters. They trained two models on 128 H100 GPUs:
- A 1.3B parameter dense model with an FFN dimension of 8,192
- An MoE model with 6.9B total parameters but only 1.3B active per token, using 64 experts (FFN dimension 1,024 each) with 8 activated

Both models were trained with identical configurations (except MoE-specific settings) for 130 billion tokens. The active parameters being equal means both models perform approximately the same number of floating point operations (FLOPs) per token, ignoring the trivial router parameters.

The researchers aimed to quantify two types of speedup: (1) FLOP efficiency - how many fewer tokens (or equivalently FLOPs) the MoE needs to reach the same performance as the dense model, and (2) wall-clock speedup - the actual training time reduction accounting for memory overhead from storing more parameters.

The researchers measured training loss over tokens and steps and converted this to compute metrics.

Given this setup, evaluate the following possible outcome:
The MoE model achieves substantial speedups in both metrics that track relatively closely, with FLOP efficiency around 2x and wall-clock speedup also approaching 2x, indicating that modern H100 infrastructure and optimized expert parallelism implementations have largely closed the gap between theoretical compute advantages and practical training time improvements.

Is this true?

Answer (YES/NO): NO